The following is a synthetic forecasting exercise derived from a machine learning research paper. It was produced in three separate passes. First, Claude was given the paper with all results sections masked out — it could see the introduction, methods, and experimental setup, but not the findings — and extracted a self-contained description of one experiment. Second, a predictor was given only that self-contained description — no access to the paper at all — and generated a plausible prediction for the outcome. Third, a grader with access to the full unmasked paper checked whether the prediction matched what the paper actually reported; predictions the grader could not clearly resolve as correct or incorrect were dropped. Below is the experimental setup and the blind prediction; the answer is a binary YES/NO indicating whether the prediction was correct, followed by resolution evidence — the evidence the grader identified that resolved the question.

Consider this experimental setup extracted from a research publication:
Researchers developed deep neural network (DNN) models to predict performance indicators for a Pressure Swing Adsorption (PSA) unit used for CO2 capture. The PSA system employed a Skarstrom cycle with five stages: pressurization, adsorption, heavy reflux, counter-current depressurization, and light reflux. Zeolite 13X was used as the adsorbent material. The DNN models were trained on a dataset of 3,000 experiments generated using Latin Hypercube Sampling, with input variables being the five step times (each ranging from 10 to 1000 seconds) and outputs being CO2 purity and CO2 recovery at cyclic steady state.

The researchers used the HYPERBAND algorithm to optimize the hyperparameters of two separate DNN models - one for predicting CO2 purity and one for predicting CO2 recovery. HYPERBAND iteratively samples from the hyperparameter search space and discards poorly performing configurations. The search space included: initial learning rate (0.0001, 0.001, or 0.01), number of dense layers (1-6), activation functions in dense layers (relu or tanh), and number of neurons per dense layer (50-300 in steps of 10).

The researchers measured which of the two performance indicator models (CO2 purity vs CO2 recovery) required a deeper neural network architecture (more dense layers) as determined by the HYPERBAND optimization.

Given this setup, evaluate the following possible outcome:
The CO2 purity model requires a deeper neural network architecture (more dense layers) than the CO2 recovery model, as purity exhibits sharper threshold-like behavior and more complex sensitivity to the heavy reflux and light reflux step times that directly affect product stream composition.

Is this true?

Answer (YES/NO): YES